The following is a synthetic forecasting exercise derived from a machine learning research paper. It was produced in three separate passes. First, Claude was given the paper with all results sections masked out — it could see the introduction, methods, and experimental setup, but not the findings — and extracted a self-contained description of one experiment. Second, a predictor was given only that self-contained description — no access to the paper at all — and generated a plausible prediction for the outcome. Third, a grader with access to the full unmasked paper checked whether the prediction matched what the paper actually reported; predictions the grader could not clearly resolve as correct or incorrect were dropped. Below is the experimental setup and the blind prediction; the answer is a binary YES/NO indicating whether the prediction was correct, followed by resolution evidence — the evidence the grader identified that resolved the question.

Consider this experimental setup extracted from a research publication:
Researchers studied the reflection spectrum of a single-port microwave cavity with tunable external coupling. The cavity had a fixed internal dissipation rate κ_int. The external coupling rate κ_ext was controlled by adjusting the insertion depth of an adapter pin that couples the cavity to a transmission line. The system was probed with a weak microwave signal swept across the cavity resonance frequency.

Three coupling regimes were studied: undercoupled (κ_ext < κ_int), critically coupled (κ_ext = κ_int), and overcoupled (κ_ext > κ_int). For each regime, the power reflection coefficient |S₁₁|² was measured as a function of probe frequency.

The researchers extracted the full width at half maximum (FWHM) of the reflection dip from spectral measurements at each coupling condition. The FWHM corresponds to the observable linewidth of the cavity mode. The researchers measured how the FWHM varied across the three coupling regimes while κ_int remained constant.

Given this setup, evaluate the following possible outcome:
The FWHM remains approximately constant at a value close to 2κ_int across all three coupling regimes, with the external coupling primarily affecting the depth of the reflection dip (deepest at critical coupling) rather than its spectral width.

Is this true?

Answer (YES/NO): NO